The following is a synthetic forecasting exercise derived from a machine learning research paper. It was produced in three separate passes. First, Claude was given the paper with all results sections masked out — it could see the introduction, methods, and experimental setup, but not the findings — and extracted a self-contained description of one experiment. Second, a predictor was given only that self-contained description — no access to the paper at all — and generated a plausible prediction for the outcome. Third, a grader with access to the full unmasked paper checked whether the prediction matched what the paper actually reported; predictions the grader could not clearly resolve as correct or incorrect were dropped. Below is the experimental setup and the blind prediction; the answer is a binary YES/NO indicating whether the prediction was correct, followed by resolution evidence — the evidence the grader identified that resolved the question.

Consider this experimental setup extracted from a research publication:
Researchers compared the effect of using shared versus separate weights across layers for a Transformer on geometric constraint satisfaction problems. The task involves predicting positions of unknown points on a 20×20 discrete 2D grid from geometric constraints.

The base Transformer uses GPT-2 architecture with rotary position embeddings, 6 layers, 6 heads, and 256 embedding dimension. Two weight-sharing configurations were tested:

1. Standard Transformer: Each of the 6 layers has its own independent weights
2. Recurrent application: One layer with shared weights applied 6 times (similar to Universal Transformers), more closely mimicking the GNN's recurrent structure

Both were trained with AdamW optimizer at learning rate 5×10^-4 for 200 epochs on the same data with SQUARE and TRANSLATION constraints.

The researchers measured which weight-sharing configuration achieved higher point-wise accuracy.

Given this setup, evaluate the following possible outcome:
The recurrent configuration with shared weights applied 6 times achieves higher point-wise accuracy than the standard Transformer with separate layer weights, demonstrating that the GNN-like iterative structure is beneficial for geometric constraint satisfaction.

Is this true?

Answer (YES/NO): NO